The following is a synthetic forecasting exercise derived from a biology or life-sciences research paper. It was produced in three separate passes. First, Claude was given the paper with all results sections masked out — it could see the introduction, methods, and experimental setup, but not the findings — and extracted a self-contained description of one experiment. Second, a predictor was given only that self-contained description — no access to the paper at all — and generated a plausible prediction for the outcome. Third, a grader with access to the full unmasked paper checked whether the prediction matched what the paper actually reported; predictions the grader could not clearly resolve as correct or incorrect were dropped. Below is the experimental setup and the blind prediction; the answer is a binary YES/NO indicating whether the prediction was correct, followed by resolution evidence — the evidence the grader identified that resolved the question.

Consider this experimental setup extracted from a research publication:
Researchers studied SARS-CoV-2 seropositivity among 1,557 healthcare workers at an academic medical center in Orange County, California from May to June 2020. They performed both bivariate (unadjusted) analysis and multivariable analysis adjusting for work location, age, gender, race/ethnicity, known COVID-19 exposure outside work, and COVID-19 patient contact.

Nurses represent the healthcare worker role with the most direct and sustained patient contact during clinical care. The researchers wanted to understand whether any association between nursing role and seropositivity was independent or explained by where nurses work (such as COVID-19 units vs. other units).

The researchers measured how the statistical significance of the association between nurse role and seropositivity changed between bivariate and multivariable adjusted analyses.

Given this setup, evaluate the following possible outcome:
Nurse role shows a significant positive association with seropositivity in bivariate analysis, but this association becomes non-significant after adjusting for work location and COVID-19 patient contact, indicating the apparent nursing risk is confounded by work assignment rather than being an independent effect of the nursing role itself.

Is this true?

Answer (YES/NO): YES